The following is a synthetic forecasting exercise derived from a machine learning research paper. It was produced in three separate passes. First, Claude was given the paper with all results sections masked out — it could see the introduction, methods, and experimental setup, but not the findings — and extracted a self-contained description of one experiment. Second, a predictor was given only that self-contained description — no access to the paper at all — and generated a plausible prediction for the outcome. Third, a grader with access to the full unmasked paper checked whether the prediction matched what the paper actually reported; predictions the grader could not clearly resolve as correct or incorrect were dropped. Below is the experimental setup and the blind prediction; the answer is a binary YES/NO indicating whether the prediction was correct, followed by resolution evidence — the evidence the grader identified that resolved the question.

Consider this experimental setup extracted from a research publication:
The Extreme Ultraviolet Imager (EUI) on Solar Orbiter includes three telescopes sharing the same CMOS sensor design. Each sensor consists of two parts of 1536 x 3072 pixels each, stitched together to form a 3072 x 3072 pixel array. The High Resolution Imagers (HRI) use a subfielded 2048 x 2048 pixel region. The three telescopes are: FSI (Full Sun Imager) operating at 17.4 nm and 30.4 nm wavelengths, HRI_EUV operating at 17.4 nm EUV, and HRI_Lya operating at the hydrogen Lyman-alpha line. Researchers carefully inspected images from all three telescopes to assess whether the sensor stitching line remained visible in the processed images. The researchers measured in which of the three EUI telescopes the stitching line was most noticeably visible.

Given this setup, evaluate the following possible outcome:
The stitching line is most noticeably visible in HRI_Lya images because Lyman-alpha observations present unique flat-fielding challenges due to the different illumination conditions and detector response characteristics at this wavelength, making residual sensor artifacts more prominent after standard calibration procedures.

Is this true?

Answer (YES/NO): YES